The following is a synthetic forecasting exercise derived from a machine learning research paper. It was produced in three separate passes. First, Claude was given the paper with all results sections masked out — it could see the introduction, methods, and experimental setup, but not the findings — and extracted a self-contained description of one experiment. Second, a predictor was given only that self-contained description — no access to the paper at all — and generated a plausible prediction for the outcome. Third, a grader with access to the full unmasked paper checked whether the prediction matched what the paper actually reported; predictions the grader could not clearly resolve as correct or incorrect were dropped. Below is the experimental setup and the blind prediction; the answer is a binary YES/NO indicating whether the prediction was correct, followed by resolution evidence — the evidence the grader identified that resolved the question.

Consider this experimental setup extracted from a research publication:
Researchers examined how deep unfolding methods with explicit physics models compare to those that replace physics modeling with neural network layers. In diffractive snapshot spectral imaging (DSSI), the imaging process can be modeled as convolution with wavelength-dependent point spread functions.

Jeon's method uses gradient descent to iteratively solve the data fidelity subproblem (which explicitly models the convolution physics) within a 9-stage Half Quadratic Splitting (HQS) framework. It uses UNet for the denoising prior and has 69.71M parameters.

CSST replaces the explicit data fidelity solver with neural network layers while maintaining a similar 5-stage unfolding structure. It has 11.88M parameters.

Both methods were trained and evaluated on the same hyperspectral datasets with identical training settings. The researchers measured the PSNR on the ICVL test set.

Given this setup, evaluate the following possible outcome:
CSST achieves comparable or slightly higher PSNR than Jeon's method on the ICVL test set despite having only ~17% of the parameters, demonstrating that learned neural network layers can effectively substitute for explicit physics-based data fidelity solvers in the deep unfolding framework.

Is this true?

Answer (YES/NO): NO